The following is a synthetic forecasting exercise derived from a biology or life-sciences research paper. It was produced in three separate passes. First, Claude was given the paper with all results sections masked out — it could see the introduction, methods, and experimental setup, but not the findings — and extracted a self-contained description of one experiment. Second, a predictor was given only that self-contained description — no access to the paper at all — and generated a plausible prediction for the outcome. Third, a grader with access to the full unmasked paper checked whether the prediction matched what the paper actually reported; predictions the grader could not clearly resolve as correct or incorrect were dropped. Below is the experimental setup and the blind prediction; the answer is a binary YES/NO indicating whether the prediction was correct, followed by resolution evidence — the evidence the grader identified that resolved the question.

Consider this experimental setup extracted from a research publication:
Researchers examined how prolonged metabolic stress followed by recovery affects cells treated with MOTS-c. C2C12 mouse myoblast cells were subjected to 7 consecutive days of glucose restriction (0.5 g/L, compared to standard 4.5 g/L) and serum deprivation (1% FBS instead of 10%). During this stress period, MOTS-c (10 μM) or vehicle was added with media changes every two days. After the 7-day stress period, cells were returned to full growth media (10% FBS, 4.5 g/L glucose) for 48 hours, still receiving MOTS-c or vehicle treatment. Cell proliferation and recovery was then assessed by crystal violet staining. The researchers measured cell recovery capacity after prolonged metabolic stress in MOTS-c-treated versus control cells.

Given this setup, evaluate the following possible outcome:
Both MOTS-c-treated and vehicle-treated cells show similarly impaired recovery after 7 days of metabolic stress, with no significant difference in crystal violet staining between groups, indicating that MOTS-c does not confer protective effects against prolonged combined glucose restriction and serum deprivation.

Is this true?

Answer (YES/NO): NO